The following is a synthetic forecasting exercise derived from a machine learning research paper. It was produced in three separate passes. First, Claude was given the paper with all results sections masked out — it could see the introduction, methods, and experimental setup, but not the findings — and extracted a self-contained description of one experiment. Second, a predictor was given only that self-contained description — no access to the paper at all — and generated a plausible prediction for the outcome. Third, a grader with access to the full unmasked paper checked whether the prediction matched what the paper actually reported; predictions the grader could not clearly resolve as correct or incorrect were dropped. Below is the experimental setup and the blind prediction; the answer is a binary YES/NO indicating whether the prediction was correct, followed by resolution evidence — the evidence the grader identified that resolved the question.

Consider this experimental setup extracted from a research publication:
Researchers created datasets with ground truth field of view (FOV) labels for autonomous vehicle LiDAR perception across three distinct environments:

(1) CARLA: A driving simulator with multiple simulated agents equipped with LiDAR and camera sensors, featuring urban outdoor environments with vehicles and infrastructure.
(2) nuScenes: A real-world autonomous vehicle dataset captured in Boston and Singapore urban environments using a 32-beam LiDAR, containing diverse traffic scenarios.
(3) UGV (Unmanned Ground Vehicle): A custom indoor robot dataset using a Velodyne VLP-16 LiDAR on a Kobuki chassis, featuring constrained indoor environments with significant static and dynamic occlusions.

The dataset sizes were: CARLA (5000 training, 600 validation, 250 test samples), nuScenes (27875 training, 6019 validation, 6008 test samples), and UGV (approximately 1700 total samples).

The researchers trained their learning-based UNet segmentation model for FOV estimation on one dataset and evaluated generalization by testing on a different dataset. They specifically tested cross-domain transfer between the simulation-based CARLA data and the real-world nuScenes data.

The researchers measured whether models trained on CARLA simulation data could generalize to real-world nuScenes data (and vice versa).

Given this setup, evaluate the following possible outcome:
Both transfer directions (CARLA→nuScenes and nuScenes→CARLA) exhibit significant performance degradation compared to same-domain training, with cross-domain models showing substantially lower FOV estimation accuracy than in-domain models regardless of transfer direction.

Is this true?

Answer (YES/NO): NO